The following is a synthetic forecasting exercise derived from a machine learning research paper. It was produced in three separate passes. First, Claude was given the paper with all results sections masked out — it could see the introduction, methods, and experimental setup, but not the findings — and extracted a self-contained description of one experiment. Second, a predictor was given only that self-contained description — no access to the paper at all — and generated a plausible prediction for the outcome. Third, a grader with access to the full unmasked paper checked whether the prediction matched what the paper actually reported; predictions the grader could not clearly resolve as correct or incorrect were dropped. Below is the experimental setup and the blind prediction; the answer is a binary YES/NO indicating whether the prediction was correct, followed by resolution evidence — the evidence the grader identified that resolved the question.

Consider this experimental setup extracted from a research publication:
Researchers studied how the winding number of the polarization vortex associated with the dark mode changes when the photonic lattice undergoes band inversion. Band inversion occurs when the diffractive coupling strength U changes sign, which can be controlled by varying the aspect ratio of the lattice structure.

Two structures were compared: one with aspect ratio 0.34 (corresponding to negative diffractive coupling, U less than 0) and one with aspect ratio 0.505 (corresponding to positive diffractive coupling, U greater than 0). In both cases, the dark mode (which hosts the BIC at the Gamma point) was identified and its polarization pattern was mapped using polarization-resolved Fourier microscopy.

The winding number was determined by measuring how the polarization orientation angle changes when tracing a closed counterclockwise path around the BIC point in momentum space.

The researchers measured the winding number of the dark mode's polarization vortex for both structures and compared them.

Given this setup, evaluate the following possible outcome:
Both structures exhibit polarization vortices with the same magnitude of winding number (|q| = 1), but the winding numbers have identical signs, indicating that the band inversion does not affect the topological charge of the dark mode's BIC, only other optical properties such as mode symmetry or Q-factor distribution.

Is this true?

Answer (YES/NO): NO